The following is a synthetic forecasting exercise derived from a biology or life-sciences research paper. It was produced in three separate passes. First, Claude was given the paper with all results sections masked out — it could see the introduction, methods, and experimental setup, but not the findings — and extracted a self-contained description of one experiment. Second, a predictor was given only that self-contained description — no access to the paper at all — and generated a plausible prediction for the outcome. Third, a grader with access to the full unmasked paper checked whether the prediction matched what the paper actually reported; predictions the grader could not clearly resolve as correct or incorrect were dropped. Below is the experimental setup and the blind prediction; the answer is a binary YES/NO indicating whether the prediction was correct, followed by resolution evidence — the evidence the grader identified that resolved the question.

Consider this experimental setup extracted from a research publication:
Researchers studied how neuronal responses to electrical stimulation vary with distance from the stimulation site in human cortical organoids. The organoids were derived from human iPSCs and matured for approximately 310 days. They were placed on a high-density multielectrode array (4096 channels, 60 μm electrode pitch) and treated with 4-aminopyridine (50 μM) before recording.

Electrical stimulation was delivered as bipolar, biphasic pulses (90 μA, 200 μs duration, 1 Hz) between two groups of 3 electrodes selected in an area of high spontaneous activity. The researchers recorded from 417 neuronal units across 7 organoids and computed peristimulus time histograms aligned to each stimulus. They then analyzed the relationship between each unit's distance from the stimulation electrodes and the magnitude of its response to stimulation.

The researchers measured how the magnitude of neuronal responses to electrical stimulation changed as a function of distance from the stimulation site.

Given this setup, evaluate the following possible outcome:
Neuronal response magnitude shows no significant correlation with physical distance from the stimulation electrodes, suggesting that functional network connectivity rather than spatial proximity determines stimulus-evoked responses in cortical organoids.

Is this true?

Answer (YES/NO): NO